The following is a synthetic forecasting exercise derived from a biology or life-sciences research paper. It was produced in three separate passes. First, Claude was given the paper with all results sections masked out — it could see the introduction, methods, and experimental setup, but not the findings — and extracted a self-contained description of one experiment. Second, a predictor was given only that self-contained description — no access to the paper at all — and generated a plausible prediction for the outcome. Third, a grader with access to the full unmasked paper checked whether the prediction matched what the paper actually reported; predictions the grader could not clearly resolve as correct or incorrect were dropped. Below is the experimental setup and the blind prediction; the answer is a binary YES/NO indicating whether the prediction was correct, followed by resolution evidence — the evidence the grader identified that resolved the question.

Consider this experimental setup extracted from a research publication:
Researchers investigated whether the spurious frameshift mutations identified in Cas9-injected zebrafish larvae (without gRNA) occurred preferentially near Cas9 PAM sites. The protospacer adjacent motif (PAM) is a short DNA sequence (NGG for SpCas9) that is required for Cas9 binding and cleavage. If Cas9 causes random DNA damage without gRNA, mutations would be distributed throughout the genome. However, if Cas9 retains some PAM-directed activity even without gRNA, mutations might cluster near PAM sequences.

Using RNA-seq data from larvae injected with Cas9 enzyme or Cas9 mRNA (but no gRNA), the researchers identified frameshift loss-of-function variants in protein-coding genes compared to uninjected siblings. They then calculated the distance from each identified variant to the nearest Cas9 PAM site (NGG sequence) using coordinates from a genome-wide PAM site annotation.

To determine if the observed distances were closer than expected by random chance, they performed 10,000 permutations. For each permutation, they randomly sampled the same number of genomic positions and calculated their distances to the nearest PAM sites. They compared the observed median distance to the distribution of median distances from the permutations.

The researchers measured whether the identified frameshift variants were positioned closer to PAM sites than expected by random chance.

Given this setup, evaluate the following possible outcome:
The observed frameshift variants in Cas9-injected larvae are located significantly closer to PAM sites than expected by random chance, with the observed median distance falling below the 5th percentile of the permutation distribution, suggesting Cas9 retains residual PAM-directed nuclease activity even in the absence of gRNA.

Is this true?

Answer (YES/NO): YES